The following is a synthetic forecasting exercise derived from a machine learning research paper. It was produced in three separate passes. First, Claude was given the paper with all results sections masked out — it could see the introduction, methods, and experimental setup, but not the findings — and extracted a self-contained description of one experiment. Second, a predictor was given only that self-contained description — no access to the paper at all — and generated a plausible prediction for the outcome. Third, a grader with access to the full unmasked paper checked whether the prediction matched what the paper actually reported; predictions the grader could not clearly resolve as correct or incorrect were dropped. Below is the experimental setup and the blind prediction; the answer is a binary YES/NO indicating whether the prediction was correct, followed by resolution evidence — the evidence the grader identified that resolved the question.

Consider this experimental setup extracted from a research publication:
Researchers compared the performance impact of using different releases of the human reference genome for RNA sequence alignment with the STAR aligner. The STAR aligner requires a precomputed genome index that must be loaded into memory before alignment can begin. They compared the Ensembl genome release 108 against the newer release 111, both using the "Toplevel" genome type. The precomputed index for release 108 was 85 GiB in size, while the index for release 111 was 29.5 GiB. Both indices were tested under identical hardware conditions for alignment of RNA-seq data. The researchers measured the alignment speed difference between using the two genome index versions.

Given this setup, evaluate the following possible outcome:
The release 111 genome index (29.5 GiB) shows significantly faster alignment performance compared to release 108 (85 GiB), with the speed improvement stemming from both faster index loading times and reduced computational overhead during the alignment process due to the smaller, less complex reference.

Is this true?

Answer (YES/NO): NO